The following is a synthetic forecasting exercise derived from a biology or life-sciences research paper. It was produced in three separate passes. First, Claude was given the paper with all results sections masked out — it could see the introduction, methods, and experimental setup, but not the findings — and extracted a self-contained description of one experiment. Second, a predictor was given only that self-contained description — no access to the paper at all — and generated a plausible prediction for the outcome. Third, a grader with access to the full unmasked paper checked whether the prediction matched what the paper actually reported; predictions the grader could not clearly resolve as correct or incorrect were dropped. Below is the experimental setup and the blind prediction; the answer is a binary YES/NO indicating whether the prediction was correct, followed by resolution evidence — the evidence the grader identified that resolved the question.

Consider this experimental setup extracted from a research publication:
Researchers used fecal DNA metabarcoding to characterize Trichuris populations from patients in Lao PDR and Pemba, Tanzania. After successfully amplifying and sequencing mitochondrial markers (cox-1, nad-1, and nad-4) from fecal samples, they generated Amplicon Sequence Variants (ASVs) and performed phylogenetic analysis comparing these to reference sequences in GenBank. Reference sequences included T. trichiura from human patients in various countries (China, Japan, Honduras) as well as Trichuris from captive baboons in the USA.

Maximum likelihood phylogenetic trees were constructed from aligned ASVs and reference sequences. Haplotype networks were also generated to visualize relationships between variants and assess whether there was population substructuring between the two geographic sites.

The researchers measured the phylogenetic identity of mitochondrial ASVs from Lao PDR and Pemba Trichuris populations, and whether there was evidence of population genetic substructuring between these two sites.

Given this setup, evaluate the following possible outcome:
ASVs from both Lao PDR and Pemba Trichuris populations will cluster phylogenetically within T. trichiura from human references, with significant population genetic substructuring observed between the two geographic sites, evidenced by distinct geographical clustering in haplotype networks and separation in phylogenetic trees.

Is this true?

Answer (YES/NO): NO